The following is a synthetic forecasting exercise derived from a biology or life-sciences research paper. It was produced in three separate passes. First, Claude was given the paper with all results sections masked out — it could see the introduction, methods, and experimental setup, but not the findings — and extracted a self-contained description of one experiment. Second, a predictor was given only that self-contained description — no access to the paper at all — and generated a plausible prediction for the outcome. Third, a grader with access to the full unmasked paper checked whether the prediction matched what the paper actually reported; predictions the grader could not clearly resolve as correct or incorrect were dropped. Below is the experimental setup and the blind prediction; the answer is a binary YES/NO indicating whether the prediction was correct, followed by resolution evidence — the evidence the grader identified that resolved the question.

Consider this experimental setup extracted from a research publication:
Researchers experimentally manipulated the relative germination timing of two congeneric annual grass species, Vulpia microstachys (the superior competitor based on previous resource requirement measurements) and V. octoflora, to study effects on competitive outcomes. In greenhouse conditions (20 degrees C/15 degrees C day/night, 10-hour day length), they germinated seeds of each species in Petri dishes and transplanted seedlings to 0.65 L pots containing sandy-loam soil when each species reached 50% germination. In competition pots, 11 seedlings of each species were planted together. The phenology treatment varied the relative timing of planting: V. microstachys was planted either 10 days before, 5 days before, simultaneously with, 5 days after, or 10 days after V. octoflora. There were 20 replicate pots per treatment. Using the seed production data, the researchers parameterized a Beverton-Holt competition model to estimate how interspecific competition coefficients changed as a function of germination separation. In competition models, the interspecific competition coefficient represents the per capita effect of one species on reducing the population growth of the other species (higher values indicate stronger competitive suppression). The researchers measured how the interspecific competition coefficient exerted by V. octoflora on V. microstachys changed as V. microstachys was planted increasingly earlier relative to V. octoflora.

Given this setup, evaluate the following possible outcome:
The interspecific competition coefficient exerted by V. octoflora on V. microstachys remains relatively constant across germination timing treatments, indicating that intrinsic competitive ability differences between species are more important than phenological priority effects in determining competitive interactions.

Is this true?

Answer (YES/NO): NO